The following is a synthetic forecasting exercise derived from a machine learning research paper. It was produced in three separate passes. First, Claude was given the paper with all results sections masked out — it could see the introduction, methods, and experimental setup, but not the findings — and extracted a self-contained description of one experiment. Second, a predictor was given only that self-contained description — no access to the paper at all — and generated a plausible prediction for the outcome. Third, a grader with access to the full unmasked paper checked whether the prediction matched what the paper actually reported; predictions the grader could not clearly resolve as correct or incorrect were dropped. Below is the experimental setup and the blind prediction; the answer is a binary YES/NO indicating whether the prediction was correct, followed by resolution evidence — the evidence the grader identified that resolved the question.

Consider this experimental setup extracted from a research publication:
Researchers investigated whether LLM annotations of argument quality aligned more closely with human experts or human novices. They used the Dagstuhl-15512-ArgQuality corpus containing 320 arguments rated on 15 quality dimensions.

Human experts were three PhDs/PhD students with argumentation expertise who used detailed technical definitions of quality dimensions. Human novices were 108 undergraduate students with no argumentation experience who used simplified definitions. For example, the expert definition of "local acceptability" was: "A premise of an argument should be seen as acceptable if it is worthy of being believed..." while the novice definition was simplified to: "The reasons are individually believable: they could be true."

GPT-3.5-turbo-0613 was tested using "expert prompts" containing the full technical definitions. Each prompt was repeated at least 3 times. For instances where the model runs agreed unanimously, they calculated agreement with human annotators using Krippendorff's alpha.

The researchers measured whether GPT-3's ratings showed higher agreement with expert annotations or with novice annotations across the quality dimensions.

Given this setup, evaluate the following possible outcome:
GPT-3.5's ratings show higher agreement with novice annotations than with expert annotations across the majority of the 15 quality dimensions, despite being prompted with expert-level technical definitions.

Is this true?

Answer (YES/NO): NO